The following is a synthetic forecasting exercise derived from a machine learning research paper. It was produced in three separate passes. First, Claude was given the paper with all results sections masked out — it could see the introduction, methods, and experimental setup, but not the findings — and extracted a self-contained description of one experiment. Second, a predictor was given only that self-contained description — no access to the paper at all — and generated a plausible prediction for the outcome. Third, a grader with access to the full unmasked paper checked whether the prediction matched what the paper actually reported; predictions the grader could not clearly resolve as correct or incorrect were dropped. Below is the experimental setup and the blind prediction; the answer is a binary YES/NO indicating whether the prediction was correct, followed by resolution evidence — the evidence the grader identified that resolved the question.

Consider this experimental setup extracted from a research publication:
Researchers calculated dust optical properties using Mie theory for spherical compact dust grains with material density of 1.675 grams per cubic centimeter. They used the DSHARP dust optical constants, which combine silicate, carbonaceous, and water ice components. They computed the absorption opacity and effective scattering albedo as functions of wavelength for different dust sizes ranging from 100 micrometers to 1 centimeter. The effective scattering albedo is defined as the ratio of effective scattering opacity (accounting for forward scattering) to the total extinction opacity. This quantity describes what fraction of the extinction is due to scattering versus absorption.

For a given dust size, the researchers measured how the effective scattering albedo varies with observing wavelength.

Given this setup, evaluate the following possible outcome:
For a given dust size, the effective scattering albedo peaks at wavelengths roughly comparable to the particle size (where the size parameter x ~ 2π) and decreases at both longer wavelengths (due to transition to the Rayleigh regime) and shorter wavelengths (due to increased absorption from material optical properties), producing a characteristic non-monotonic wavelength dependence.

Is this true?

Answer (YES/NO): NO